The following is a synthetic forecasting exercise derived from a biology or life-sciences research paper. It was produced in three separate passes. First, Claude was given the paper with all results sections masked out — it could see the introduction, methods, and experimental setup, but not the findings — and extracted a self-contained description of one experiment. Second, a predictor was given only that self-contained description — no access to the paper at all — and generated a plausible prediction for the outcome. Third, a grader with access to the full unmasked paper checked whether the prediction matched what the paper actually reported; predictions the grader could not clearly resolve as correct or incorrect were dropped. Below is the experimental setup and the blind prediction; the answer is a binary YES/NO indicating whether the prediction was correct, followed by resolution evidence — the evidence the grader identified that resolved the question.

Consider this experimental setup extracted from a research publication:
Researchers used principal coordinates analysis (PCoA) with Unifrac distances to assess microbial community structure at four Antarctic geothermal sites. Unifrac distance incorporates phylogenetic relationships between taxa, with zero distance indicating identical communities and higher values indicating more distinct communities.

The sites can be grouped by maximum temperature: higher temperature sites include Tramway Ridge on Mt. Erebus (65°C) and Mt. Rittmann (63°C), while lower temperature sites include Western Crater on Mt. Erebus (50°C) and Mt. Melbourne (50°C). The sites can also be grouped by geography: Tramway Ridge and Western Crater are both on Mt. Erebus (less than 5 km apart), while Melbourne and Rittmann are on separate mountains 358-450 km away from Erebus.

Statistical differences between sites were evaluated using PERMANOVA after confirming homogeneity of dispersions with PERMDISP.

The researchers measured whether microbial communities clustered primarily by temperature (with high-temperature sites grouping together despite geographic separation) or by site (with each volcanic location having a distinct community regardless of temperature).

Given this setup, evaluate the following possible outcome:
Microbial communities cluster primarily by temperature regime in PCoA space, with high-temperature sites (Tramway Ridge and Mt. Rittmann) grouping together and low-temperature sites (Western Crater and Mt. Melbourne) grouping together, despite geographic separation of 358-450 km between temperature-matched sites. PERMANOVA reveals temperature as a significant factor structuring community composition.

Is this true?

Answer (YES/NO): NO